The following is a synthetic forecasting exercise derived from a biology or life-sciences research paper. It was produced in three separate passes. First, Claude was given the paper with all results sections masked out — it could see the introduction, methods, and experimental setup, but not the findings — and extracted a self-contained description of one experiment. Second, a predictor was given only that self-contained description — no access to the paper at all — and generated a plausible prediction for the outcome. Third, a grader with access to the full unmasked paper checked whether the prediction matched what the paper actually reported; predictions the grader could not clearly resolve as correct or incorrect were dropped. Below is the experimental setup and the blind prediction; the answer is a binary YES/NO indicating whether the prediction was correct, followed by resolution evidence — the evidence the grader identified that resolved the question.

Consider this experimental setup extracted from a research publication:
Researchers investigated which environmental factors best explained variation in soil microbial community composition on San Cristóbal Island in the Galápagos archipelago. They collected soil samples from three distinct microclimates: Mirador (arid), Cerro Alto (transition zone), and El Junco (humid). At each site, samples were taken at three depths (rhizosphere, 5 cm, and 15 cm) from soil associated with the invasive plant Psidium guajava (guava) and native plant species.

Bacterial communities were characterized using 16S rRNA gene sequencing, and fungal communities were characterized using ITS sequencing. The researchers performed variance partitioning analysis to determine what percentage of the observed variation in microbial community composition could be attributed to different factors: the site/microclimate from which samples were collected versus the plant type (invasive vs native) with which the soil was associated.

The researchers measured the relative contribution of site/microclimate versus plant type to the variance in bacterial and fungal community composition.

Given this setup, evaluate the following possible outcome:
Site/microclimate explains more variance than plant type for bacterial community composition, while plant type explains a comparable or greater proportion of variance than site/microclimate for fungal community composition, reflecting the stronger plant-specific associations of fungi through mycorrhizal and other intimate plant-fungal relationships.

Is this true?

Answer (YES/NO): NO